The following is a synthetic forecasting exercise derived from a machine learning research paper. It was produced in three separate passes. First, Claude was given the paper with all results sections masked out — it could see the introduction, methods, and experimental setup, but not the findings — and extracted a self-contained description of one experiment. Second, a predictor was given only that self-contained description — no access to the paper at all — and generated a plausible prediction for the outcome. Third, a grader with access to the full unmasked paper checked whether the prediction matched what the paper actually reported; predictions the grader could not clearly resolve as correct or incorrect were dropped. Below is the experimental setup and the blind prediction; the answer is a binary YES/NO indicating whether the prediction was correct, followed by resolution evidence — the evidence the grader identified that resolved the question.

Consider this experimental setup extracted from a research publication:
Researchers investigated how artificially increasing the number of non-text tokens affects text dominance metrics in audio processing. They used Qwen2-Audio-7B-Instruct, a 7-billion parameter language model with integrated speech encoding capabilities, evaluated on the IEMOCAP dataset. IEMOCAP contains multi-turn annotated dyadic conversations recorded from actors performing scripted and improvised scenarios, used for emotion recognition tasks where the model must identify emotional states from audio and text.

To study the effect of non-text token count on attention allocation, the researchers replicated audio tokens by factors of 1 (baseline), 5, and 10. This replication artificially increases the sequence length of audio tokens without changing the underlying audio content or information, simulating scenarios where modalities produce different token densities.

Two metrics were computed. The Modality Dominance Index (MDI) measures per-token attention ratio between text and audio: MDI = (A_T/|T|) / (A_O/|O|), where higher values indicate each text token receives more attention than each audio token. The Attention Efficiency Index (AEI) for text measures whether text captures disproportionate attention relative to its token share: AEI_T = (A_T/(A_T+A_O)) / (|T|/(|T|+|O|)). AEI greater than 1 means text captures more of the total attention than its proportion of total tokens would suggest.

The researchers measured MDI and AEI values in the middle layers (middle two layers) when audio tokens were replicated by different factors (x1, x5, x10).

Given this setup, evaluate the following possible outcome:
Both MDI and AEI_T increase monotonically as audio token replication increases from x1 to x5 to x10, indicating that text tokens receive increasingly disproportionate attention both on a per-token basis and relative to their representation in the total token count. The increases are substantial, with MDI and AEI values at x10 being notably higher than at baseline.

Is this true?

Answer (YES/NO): YES